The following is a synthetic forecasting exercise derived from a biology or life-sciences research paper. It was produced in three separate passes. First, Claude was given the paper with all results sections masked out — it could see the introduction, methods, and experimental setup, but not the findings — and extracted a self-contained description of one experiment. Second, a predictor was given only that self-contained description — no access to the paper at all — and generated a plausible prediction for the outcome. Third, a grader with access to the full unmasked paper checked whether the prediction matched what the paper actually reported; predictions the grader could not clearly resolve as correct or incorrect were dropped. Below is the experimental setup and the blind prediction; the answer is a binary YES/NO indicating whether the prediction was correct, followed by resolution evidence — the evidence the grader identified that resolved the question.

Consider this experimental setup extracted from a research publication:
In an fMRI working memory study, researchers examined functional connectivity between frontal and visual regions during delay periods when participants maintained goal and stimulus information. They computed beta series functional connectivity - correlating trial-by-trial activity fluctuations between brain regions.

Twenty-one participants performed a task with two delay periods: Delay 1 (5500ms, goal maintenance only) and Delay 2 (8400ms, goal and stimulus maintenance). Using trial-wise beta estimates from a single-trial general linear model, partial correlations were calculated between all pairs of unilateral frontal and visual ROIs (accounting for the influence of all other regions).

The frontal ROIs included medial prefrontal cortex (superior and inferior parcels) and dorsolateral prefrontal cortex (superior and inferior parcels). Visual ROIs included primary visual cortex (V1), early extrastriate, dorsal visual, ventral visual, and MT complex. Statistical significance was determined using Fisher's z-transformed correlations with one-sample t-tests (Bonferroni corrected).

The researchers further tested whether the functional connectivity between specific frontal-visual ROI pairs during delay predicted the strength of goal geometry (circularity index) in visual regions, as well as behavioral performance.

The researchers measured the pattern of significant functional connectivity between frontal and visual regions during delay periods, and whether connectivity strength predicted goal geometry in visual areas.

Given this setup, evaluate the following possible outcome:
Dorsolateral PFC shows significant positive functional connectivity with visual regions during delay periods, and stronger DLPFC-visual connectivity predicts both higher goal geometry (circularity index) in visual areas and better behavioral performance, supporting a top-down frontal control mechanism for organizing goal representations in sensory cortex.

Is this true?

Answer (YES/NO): YES